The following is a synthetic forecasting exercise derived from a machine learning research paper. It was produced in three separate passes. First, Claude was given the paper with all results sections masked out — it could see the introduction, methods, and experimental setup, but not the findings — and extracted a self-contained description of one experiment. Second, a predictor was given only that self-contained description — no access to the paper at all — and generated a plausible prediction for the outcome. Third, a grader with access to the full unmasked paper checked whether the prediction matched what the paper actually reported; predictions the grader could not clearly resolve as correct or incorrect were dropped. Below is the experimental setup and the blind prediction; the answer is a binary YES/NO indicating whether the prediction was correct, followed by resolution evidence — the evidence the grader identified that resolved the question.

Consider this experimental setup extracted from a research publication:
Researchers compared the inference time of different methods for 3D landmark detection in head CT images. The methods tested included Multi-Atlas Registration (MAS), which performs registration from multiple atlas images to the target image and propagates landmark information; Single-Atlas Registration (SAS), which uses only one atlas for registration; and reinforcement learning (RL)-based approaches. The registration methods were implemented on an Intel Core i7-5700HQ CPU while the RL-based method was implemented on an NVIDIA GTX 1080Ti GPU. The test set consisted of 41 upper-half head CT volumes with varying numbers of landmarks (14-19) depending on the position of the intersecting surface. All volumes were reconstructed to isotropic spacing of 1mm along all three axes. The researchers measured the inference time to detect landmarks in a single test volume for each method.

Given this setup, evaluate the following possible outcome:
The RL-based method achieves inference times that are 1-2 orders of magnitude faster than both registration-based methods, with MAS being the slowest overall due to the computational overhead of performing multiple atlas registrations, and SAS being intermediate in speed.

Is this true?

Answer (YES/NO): NO